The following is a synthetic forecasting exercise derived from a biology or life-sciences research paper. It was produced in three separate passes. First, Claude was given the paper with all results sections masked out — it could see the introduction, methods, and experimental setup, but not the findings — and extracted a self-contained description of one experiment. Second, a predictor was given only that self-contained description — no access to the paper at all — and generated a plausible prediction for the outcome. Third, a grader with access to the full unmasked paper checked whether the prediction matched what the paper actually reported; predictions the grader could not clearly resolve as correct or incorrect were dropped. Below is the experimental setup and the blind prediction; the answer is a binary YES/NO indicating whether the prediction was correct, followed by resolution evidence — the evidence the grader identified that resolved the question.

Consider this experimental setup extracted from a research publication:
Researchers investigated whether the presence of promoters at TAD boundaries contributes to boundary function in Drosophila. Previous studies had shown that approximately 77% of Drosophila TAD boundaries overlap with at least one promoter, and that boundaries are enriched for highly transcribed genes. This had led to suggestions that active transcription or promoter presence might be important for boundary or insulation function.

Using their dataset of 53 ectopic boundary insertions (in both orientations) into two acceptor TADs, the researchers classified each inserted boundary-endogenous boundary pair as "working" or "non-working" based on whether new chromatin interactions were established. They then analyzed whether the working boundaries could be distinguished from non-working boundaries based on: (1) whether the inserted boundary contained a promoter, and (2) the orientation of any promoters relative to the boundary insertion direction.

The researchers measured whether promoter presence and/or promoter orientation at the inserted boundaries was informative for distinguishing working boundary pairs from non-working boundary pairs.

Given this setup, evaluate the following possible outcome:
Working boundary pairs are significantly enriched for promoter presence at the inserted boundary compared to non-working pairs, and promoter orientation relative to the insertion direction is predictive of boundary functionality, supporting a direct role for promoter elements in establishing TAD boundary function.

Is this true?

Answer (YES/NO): NO